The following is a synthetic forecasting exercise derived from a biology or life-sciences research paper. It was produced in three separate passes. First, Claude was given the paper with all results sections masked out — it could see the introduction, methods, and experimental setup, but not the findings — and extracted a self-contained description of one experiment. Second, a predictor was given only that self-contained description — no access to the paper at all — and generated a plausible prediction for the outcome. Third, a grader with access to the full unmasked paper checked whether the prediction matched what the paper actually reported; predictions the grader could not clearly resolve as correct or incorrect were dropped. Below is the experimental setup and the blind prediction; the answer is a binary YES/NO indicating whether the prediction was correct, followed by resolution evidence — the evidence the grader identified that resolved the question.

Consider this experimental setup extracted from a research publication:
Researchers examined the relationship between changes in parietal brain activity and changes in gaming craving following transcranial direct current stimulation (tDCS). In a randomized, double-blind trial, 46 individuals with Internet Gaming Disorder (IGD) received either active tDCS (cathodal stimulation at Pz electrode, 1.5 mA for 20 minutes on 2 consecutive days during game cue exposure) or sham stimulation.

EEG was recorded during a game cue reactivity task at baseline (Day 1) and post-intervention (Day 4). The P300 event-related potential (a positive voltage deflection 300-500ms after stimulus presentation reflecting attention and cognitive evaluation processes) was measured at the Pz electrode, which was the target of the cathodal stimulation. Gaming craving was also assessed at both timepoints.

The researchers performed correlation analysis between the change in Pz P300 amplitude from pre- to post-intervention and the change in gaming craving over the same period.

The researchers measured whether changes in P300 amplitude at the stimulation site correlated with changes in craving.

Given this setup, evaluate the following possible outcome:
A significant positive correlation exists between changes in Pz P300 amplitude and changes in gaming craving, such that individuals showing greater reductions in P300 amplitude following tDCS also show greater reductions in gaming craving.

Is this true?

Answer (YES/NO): YES